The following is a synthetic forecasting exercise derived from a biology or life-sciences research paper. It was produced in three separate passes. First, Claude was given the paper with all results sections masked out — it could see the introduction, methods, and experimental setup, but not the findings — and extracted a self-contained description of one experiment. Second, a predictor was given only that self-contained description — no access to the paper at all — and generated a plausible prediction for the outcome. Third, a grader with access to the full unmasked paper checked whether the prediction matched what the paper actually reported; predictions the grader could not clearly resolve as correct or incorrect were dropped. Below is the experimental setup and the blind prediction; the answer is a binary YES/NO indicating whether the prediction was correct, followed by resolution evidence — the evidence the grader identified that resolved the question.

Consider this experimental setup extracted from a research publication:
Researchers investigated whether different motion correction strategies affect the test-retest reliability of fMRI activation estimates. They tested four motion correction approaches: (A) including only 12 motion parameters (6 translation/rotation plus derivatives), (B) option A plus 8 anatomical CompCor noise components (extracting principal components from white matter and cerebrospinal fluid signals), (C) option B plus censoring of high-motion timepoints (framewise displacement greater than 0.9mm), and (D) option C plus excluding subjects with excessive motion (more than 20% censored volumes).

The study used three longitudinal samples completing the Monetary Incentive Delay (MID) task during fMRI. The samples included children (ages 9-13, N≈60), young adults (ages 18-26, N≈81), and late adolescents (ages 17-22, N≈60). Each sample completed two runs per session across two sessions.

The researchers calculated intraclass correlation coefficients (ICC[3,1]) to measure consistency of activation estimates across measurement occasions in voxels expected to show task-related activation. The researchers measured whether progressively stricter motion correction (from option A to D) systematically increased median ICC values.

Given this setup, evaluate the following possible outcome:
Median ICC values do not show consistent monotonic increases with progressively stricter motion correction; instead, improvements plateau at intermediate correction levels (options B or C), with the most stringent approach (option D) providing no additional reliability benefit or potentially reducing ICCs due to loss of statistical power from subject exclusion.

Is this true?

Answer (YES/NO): NO